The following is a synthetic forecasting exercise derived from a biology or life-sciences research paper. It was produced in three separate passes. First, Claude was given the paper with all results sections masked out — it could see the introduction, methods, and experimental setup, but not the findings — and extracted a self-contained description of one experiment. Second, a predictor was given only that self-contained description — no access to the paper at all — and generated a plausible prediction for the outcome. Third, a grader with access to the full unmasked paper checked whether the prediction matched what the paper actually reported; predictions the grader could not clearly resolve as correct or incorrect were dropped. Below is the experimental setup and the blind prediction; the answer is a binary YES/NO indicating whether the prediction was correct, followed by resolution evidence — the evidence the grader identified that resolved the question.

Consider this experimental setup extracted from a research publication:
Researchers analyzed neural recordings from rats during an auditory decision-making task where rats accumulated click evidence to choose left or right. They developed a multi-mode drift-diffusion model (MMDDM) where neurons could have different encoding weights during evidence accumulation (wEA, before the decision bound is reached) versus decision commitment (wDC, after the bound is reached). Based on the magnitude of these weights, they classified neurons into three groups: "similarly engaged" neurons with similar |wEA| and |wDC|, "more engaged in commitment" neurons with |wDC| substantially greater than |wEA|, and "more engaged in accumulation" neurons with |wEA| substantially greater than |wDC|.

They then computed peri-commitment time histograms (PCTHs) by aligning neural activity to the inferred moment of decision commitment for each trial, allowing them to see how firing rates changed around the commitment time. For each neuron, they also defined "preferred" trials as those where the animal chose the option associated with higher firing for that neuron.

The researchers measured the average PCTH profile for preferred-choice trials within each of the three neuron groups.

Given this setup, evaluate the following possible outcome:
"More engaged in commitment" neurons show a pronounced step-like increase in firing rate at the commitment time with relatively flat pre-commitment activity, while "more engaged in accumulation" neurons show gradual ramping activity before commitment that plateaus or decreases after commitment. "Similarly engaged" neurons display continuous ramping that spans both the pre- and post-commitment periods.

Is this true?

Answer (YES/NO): NO